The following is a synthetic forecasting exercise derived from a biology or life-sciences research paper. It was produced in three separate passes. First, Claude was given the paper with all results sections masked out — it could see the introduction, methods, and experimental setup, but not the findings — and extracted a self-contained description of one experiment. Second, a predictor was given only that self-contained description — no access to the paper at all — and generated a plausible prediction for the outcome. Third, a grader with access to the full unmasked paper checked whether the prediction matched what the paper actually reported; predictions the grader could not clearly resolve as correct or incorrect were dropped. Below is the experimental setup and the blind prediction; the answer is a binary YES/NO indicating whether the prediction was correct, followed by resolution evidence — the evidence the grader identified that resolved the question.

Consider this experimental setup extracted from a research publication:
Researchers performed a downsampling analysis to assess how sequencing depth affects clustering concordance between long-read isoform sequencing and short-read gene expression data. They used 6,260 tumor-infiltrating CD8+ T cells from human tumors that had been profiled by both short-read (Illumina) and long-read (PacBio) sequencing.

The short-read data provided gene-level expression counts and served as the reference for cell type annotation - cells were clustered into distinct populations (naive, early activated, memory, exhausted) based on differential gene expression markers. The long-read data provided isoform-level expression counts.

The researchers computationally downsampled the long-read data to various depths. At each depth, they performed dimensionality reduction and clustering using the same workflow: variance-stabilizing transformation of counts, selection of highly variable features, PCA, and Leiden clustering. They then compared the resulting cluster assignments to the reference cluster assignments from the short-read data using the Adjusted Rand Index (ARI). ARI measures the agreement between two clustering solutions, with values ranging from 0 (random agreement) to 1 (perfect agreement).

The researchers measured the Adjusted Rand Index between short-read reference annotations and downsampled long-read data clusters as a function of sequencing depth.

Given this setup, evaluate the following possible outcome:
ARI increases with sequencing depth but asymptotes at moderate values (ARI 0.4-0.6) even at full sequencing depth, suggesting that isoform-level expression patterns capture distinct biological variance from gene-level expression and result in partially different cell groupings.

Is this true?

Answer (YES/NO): NO